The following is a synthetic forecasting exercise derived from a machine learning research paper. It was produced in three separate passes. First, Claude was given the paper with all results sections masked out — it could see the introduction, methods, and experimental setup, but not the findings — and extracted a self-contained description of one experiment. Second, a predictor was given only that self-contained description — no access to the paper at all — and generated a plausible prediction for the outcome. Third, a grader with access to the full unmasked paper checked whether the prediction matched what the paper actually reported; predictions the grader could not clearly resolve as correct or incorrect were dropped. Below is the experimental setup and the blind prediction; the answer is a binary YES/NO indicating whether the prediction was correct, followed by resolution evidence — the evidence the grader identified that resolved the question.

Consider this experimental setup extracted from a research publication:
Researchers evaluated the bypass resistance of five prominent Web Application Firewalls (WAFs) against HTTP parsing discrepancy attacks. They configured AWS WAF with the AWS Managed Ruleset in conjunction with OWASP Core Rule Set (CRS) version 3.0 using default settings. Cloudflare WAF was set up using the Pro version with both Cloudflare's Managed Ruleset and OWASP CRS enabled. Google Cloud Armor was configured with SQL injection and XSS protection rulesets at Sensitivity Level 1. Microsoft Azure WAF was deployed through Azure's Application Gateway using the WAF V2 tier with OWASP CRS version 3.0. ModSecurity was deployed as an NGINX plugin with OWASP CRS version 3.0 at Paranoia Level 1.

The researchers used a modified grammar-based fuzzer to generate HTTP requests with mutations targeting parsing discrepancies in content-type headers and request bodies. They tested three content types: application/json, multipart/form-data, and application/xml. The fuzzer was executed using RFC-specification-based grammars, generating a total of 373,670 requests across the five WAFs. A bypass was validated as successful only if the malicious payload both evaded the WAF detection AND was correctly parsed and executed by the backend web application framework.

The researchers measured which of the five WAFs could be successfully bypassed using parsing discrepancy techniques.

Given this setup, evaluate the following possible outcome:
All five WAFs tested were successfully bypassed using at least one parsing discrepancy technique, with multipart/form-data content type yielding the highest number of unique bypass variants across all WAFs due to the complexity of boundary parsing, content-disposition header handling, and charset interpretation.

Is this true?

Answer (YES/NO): NO